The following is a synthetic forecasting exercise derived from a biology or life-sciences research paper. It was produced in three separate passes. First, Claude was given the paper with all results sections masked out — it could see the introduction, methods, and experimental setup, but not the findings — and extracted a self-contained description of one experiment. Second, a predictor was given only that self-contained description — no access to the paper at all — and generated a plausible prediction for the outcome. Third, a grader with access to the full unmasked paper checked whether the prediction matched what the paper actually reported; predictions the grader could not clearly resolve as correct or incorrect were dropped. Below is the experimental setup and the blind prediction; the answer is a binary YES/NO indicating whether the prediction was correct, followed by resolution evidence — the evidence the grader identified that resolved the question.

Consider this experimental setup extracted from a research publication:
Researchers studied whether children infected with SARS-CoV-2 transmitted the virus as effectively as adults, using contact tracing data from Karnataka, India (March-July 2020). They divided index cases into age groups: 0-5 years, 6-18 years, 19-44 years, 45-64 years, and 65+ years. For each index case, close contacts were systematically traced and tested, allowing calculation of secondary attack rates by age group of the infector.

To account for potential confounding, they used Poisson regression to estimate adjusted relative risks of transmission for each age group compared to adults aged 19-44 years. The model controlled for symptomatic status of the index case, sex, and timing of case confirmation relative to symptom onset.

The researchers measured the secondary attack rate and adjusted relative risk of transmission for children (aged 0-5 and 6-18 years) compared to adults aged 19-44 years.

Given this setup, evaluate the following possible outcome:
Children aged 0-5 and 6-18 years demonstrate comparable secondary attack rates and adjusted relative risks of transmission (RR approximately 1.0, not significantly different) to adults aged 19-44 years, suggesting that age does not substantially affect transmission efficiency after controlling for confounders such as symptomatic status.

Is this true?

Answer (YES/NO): NO